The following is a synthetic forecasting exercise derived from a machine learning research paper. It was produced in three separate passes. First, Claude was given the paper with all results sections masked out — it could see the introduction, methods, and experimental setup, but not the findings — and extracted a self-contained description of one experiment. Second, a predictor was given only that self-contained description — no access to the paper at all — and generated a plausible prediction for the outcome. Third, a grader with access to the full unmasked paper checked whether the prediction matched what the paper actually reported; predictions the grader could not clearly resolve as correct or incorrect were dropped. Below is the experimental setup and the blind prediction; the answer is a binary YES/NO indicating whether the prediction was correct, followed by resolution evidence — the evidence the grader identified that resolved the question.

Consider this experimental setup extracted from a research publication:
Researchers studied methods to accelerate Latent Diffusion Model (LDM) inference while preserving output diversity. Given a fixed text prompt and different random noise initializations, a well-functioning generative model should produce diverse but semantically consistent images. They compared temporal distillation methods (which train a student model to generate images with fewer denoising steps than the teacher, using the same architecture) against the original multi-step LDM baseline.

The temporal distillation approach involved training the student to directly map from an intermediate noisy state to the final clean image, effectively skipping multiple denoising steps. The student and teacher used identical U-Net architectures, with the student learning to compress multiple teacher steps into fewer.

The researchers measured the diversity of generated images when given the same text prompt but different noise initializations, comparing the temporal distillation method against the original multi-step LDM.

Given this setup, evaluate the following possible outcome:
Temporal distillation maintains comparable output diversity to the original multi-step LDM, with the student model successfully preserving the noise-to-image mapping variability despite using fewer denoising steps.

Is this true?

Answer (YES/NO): NO